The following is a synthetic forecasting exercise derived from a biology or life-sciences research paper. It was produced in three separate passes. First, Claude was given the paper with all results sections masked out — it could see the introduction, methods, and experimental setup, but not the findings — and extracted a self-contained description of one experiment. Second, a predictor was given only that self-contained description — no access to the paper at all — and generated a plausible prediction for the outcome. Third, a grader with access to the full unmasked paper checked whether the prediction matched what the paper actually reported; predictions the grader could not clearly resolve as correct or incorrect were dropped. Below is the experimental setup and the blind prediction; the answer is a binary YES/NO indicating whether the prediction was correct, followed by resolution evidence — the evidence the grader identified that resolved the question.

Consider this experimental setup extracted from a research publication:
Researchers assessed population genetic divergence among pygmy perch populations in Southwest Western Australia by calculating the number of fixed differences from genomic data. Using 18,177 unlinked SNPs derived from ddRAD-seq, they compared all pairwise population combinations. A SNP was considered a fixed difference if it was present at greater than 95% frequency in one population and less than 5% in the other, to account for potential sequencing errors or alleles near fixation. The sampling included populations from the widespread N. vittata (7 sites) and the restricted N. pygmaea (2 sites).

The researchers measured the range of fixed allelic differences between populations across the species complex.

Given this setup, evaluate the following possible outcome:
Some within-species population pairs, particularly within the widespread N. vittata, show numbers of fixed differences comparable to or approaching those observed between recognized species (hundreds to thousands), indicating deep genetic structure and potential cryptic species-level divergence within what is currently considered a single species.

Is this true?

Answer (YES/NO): YES